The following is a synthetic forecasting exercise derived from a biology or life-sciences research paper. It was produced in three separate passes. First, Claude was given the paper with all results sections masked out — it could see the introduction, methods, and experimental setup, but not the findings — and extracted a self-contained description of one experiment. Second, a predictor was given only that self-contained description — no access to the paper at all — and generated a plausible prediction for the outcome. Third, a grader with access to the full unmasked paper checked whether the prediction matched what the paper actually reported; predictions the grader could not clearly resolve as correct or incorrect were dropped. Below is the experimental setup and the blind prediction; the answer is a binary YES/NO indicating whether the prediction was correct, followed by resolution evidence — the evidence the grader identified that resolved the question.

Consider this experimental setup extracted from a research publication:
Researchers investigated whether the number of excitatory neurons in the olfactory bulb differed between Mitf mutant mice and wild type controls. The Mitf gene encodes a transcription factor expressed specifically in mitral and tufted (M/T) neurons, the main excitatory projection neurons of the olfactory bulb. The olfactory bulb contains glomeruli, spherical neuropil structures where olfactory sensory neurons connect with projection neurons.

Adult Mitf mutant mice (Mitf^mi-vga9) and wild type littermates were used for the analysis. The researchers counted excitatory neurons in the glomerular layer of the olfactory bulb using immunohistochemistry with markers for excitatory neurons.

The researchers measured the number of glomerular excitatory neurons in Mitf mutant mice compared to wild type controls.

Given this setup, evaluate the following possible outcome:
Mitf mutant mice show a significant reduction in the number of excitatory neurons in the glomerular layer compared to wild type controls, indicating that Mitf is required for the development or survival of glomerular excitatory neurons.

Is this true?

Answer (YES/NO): NO